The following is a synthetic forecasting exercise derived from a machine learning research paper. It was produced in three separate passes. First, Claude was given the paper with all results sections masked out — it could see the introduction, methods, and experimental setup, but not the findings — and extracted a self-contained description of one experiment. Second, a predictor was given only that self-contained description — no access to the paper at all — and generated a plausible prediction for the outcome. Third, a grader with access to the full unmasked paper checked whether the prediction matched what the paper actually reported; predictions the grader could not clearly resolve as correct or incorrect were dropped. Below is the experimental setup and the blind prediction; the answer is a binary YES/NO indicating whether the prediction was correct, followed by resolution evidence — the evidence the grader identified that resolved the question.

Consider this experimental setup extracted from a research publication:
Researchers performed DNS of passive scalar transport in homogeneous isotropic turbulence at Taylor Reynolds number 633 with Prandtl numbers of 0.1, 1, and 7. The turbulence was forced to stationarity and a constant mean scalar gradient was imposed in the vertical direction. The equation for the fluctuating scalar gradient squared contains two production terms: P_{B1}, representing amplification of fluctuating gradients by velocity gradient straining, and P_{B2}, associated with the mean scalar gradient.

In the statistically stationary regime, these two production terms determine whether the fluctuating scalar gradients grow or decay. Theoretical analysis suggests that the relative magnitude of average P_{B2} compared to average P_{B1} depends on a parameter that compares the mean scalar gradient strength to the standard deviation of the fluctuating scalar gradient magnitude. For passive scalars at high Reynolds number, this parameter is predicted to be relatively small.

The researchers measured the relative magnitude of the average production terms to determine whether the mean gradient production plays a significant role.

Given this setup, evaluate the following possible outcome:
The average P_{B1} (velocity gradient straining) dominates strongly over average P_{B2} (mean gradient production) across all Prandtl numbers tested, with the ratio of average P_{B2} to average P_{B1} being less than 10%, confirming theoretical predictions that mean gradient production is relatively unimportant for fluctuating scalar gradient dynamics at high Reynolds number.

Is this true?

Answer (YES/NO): YES